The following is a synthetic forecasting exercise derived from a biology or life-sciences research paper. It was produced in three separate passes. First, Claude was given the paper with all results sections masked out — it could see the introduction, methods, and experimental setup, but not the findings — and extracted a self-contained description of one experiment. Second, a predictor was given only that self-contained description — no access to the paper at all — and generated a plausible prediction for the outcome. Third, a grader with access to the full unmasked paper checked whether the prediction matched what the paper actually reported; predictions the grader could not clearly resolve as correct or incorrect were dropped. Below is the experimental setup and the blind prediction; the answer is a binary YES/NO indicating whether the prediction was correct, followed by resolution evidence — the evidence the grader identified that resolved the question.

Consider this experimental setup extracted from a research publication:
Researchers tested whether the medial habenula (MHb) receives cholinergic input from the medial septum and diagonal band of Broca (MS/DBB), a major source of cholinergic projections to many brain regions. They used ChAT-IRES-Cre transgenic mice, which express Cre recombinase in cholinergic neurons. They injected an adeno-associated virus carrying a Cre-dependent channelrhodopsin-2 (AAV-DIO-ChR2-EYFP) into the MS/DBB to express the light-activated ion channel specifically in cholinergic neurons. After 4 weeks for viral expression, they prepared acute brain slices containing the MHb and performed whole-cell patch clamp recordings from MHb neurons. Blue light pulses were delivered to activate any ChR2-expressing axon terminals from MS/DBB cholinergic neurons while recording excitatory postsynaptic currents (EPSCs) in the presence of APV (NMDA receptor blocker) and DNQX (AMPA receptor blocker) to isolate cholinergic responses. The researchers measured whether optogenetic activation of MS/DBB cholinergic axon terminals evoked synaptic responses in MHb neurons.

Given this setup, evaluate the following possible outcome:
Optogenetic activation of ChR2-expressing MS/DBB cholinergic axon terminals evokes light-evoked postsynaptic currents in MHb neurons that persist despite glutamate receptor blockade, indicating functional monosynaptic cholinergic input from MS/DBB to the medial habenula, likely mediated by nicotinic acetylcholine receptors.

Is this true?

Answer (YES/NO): NO